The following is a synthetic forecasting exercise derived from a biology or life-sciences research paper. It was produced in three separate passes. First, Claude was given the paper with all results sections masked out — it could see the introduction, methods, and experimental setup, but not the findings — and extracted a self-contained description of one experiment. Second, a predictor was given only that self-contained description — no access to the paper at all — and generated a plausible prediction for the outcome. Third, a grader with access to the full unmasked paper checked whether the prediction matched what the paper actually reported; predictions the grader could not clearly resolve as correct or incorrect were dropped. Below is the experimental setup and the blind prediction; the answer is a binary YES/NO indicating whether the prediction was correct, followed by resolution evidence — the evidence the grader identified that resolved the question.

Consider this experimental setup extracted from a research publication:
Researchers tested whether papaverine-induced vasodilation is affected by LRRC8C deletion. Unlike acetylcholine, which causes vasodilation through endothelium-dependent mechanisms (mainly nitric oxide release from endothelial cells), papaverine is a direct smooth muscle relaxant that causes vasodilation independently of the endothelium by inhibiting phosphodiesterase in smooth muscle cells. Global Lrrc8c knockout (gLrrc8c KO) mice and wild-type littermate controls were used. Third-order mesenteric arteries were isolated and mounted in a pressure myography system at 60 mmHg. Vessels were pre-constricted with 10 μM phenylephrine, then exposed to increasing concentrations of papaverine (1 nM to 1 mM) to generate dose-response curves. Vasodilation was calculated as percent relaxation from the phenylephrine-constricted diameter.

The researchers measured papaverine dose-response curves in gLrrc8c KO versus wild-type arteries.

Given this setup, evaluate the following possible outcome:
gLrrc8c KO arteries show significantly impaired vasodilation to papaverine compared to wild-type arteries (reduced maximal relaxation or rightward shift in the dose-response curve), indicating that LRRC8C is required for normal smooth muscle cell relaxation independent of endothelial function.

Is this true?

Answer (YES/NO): NO